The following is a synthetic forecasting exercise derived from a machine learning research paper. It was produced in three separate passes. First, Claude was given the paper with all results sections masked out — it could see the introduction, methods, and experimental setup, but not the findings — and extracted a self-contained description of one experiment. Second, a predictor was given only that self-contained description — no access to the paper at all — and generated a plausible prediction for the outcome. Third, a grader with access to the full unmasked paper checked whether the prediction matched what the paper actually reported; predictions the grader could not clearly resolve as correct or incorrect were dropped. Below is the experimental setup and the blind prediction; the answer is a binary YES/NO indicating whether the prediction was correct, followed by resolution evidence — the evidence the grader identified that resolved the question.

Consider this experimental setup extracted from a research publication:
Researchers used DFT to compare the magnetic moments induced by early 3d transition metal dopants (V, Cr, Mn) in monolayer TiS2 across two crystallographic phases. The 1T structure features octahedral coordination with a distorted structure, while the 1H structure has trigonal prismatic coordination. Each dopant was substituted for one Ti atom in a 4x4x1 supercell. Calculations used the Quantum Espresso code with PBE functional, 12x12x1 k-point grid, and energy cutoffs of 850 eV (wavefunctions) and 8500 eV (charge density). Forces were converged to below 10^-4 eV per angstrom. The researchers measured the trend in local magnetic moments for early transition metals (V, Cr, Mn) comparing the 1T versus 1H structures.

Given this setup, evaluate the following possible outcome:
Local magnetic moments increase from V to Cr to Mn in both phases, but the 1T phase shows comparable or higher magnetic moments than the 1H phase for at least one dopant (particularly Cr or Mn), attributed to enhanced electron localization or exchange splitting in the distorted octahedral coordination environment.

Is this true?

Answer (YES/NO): NO